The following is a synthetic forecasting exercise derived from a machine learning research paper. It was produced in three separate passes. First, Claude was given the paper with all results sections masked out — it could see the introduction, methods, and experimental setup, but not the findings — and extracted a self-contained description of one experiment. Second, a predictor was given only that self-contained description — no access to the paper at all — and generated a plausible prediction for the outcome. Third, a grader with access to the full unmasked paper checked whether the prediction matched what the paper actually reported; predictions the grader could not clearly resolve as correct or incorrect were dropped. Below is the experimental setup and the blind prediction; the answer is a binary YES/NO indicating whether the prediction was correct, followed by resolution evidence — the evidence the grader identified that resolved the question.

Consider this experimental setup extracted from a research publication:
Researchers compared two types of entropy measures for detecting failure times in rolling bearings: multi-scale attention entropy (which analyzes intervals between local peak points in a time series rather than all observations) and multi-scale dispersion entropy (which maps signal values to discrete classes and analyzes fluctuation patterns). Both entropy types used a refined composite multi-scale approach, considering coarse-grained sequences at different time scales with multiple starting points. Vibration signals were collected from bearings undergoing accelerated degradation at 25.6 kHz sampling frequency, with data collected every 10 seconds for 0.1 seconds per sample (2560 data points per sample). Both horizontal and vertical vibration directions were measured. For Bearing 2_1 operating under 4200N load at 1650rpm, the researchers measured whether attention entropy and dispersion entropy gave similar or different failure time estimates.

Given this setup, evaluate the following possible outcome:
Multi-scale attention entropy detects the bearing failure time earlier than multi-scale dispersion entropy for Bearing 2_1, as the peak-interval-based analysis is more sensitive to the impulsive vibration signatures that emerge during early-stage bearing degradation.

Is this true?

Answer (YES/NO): NO